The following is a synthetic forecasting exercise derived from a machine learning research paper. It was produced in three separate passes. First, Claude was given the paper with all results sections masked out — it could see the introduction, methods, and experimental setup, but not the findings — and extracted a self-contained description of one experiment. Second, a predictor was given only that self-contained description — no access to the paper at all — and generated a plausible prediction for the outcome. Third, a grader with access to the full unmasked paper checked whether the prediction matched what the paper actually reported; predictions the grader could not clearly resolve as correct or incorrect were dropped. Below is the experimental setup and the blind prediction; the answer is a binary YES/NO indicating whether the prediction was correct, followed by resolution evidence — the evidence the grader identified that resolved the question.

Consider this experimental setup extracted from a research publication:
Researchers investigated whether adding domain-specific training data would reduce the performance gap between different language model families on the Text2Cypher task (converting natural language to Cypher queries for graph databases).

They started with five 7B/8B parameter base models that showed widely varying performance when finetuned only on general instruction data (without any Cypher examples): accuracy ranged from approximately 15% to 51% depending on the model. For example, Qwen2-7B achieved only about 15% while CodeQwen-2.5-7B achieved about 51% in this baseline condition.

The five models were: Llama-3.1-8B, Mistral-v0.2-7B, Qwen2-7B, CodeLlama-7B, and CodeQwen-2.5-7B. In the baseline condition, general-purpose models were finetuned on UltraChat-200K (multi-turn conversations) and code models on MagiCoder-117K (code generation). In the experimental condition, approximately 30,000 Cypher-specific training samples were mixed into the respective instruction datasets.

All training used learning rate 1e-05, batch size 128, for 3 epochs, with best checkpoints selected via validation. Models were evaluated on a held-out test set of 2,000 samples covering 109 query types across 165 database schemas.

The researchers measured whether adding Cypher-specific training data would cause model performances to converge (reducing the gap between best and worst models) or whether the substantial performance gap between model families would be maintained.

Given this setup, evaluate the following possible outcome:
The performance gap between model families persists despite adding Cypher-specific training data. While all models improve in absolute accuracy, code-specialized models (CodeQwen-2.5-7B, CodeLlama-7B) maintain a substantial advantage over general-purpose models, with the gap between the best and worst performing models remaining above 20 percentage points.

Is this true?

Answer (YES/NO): NO